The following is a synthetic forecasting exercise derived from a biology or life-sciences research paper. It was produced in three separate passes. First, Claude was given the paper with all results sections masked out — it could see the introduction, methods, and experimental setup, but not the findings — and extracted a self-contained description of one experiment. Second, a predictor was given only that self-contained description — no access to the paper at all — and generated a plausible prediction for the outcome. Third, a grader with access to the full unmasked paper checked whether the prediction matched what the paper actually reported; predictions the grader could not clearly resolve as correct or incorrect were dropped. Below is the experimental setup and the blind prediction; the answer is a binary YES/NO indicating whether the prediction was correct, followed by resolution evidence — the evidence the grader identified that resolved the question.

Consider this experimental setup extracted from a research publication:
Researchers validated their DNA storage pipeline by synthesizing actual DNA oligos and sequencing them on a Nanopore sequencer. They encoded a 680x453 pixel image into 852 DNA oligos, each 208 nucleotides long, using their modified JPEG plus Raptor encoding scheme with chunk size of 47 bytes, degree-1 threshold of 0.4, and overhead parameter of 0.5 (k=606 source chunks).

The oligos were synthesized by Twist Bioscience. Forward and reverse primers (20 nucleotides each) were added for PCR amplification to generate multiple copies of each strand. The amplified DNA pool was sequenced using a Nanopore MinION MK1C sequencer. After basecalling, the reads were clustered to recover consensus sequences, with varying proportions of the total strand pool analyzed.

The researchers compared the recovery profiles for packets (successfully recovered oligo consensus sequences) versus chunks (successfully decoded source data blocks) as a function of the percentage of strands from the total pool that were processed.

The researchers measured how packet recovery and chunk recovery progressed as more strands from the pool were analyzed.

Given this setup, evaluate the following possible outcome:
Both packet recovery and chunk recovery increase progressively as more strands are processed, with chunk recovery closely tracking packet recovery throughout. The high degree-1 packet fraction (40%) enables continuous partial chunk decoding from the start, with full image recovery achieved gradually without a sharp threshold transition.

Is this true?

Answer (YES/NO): NO